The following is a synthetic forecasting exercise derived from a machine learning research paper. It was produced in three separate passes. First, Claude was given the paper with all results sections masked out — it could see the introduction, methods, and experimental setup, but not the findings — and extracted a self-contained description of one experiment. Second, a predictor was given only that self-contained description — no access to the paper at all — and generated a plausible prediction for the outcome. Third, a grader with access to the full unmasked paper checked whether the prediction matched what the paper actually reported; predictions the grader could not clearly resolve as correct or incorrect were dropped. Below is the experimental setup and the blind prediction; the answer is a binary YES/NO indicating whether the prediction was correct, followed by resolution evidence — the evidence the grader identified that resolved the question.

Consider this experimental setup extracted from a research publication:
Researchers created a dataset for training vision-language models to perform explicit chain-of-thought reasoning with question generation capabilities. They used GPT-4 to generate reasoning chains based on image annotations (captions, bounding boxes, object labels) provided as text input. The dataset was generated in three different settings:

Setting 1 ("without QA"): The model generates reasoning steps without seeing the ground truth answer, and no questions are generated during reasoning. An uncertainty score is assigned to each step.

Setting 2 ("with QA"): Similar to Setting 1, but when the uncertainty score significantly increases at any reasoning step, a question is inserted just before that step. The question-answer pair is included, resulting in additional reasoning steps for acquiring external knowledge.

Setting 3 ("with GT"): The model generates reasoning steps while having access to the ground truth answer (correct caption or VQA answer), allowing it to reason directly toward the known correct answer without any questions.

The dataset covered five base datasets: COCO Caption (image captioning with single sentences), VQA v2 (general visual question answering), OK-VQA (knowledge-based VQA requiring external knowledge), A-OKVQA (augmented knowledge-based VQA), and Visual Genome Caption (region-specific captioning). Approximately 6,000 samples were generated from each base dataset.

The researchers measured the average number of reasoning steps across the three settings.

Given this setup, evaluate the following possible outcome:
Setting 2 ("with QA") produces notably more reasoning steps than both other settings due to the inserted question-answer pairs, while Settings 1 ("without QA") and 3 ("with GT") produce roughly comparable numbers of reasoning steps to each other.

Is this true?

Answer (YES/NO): YES